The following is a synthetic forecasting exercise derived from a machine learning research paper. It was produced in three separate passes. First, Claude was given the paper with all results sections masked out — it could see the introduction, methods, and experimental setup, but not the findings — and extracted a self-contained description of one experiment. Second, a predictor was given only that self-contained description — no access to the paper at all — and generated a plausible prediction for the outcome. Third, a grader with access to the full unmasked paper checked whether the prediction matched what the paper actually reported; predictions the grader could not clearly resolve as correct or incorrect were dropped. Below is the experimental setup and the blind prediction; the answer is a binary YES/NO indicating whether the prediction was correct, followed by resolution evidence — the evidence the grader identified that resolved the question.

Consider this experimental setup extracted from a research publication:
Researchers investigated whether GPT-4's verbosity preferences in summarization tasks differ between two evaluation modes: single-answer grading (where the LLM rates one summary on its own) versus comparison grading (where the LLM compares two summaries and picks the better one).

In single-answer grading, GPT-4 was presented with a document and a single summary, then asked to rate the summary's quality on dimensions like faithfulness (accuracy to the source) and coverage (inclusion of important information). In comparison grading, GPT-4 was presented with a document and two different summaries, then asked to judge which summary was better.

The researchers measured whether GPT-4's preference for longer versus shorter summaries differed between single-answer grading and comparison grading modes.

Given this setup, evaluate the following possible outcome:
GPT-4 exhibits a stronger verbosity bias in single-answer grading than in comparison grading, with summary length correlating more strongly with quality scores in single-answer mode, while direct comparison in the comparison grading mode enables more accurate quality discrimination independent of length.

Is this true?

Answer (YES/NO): NO